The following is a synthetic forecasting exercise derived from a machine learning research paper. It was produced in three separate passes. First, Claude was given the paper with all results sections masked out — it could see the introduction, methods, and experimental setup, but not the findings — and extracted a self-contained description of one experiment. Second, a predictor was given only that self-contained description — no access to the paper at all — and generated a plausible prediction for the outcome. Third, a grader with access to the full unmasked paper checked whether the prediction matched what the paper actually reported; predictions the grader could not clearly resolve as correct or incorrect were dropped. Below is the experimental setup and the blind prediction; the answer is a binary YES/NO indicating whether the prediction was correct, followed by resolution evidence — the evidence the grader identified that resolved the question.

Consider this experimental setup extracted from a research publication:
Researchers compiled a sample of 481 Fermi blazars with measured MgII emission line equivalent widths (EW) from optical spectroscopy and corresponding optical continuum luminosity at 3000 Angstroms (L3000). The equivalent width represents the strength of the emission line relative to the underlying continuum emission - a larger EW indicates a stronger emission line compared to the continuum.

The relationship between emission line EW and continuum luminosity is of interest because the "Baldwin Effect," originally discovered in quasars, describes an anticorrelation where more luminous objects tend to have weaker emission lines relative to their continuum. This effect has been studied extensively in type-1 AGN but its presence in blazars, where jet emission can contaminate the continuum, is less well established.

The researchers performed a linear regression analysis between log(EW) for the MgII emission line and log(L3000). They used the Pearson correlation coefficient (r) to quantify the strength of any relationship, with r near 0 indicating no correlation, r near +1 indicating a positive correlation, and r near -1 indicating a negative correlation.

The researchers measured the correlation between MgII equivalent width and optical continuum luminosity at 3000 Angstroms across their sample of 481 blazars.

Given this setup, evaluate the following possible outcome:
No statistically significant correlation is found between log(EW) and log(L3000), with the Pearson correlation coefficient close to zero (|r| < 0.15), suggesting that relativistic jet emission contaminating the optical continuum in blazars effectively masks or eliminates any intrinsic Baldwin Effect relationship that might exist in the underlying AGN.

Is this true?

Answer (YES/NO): NO